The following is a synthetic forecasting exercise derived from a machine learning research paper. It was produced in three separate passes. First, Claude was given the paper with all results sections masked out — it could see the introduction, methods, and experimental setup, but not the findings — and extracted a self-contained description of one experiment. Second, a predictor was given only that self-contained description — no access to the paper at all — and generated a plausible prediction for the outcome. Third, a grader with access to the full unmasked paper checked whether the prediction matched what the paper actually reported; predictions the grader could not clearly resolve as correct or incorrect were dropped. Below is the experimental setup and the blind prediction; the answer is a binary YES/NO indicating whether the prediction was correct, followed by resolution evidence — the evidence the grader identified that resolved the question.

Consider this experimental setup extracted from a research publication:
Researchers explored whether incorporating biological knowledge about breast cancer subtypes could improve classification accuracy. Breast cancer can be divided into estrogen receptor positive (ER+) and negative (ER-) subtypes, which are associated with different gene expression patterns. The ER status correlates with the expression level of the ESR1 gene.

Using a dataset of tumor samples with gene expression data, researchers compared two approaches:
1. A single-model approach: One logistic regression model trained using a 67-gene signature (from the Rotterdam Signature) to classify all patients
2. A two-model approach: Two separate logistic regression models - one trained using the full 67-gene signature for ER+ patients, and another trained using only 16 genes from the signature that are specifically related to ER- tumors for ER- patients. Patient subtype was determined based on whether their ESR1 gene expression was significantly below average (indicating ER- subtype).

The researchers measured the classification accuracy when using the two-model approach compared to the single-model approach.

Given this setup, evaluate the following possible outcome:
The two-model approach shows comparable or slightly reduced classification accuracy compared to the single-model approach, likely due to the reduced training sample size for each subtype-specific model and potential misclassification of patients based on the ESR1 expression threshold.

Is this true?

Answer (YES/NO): NO